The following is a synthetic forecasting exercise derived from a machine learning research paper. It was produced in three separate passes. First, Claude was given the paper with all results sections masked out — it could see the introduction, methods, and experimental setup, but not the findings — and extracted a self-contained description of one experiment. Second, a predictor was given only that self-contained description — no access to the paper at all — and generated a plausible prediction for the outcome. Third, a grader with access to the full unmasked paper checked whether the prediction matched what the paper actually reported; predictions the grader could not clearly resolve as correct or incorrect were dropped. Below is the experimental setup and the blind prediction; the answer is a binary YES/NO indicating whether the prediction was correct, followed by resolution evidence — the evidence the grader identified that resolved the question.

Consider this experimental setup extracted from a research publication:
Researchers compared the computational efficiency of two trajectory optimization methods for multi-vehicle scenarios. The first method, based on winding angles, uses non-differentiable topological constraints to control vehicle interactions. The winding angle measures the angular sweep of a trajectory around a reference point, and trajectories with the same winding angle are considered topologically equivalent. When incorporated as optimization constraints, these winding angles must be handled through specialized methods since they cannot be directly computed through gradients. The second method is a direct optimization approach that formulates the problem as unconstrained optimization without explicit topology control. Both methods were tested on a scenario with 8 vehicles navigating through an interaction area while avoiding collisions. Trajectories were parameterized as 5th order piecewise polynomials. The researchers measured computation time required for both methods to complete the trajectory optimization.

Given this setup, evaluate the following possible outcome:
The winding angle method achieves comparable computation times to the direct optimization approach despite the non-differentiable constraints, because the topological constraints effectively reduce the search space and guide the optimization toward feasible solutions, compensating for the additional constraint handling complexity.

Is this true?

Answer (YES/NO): NO